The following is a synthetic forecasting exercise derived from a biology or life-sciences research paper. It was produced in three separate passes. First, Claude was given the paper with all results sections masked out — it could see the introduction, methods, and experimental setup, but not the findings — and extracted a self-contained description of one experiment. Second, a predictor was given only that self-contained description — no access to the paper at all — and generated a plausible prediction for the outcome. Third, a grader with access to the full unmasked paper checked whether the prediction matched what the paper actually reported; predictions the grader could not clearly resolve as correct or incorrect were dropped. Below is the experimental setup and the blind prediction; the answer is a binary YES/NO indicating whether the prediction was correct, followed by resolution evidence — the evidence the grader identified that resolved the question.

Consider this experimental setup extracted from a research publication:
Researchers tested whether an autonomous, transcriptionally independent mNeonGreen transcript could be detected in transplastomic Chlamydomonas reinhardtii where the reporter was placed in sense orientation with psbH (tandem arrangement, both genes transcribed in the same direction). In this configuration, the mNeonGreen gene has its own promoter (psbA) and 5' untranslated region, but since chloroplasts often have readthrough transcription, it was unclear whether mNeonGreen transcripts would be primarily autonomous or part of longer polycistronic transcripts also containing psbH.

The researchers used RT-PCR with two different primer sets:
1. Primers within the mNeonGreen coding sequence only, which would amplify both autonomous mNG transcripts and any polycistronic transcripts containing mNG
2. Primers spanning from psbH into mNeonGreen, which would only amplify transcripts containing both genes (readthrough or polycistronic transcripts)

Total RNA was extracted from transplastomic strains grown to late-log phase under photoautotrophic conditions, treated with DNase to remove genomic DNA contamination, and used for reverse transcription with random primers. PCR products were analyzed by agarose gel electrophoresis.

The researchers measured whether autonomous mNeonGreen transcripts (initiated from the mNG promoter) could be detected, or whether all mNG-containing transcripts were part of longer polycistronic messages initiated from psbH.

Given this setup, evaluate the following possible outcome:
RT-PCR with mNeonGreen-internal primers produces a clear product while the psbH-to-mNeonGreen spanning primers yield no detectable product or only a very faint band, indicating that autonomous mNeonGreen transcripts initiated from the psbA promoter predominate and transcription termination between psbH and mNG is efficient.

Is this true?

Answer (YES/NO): NO